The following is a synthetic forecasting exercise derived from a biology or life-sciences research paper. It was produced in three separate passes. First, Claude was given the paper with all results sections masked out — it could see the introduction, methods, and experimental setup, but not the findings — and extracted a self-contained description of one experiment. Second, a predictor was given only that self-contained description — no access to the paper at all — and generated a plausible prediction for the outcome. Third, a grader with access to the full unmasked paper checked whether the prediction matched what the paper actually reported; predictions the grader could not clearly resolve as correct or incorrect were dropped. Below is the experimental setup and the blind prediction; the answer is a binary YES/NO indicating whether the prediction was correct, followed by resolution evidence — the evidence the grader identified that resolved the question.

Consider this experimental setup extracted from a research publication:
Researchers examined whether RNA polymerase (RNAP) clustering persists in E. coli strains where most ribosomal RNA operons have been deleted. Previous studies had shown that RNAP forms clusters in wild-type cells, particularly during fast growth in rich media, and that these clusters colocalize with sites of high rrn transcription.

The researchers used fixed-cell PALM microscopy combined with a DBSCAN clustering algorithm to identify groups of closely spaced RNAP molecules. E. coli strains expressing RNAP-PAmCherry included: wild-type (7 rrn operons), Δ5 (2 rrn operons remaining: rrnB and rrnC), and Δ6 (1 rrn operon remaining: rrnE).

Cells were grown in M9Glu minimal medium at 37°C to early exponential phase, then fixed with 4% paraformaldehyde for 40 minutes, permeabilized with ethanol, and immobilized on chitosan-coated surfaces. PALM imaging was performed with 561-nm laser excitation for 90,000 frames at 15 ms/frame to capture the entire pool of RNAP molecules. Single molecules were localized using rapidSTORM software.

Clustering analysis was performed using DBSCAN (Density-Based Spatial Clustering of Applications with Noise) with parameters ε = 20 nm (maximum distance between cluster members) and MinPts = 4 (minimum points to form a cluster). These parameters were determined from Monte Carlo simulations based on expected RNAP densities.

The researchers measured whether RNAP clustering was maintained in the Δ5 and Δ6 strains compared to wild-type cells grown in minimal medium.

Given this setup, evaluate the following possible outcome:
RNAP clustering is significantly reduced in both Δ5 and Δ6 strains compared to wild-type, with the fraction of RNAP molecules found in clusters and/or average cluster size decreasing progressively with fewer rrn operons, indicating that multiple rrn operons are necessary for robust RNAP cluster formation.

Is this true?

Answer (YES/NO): NO